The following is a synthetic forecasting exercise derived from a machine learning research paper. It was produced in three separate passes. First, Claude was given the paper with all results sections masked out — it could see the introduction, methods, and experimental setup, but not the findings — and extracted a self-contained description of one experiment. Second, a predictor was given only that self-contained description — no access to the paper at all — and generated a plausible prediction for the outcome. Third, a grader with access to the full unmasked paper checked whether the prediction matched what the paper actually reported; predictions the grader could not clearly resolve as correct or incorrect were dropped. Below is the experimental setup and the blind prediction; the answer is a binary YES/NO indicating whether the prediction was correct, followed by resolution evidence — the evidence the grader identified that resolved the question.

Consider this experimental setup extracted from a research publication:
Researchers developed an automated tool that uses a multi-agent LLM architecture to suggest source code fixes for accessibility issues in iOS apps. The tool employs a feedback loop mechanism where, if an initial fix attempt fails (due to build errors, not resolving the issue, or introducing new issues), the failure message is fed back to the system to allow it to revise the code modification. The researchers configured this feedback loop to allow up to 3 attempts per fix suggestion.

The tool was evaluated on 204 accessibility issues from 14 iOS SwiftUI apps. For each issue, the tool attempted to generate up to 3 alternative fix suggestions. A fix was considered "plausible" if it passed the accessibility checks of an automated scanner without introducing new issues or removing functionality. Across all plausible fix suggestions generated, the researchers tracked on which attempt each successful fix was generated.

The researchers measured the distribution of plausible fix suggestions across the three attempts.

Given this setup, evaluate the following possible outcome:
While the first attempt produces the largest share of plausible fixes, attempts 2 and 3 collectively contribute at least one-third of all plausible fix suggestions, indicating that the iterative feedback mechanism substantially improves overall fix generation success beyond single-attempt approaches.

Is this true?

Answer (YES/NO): YES